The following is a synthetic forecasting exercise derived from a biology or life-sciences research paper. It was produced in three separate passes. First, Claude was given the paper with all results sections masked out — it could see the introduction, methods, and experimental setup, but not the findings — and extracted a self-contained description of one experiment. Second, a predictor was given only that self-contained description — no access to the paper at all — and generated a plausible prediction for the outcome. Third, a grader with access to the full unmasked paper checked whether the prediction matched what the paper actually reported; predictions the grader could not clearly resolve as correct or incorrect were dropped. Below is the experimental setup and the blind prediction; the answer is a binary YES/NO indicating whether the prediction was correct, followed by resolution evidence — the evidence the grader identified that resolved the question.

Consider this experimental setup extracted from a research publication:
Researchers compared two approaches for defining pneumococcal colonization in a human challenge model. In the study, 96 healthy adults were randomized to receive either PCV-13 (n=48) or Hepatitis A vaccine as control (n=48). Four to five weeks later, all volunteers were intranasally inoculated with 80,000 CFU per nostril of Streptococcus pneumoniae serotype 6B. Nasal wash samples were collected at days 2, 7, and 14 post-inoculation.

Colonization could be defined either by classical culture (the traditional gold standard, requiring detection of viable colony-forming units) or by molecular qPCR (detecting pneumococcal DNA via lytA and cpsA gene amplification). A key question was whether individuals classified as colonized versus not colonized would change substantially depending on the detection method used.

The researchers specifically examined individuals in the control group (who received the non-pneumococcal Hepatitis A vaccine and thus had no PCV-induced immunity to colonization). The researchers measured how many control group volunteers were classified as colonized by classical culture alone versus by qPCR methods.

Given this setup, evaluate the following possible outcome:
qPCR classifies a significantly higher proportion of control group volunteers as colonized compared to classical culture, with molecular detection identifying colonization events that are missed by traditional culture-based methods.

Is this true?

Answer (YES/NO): YES